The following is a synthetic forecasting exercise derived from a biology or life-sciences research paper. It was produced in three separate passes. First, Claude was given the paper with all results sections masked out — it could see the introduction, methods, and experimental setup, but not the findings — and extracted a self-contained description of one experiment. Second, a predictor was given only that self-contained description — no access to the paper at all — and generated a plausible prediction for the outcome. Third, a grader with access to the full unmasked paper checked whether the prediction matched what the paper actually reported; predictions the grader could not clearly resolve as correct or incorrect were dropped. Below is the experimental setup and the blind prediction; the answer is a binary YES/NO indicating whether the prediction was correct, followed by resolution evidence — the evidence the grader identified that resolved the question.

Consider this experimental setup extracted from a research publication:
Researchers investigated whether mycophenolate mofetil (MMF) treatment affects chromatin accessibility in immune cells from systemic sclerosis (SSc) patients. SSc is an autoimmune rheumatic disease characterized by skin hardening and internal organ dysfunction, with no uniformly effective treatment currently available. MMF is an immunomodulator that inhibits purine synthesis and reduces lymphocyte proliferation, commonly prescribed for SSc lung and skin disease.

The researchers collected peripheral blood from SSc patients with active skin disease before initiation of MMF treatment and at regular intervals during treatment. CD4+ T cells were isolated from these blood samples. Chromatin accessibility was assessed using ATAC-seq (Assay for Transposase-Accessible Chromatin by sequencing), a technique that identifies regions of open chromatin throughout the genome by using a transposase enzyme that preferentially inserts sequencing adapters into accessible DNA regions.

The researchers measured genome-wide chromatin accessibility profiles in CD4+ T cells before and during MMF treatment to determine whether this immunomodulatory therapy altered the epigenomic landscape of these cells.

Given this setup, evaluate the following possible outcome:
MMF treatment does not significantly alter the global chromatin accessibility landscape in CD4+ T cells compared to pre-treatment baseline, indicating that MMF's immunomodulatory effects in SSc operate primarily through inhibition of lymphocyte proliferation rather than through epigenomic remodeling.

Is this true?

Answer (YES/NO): YES